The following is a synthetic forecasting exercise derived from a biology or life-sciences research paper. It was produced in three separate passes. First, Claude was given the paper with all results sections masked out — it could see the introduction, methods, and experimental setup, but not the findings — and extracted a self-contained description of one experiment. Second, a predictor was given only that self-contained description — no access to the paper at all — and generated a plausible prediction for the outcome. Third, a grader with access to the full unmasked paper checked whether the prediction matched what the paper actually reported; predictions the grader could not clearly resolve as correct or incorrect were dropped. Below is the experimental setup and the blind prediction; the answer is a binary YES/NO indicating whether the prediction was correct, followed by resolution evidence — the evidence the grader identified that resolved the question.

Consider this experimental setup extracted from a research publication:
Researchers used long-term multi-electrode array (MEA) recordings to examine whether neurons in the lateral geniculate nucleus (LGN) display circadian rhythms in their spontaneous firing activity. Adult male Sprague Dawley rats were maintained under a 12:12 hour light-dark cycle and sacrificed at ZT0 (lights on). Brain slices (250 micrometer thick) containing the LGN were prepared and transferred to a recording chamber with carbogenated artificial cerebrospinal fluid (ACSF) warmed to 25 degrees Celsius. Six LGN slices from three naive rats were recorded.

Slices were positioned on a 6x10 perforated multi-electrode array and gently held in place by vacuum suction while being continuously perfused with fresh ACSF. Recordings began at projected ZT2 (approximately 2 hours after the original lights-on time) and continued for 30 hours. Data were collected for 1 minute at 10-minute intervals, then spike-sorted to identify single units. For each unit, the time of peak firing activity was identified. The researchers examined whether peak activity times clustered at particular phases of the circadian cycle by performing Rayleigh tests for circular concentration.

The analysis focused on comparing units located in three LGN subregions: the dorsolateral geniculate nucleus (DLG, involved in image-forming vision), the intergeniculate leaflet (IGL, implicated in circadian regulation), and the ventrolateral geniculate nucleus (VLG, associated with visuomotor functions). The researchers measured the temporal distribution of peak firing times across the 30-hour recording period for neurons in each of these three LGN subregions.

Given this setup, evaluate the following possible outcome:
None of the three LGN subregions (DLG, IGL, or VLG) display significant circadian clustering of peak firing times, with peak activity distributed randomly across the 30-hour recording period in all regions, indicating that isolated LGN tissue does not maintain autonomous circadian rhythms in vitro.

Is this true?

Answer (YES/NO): NO